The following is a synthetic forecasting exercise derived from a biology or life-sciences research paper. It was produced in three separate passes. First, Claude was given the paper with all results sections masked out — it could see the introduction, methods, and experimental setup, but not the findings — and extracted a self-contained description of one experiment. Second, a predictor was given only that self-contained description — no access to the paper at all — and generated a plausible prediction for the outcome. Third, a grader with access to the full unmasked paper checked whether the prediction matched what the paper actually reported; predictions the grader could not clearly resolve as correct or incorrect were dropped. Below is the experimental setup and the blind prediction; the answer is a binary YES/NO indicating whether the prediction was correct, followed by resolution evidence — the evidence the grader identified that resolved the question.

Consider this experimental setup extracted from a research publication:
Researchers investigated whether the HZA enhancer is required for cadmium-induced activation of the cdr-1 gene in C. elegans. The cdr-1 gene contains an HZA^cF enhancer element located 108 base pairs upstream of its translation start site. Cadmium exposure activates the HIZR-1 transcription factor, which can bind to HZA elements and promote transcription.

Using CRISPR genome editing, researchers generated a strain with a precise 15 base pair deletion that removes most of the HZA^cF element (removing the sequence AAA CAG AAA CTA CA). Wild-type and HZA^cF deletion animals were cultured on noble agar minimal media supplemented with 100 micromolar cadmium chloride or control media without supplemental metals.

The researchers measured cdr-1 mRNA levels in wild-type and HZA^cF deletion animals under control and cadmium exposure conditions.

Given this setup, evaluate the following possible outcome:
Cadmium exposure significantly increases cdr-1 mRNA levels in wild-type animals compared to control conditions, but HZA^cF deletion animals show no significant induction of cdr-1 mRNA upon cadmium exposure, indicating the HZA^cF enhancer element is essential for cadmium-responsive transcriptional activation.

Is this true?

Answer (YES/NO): YES